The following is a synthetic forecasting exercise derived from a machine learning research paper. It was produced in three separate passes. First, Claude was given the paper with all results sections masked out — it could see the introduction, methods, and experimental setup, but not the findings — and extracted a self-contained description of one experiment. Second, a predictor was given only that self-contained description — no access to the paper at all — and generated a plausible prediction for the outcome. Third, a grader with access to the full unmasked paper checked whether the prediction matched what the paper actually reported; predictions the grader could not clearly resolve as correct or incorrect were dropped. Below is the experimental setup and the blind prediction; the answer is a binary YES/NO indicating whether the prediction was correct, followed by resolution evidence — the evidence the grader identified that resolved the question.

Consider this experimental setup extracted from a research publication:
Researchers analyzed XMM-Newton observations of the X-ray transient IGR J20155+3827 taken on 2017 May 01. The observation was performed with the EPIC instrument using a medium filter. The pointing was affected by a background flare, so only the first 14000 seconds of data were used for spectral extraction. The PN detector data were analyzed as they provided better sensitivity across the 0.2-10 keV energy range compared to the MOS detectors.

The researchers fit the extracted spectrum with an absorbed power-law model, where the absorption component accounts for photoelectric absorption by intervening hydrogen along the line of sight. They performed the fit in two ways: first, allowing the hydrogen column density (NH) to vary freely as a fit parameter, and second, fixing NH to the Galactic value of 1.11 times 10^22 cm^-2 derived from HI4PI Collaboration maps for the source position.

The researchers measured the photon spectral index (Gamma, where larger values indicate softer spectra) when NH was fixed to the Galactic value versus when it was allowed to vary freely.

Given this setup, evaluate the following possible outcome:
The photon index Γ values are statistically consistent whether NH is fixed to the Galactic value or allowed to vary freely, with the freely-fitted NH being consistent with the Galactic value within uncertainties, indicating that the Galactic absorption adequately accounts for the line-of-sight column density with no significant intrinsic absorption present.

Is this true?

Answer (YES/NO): NO